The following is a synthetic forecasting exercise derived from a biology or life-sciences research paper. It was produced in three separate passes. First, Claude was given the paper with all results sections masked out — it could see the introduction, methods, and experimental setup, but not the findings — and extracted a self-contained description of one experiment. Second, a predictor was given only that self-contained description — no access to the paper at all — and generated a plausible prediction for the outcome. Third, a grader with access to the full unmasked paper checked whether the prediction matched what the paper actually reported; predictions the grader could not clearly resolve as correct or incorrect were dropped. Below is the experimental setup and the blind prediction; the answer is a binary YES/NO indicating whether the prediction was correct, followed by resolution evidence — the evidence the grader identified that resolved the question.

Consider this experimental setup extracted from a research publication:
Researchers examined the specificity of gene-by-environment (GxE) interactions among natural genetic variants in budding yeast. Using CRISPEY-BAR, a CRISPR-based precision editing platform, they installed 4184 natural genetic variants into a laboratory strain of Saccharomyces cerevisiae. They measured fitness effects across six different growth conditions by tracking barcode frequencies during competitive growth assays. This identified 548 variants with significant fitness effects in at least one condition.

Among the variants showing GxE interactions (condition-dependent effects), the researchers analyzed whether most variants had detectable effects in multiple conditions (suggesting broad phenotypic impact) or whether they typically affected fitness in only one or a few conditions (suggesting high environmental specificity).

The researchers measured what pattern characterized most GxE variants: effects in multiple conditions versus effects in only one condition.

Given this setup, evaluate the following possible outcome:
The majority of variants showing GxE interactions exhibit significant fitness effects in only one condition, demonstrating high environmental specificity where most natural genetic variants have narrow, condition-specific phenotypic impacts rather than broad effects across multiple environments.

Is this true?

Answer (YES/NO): YES